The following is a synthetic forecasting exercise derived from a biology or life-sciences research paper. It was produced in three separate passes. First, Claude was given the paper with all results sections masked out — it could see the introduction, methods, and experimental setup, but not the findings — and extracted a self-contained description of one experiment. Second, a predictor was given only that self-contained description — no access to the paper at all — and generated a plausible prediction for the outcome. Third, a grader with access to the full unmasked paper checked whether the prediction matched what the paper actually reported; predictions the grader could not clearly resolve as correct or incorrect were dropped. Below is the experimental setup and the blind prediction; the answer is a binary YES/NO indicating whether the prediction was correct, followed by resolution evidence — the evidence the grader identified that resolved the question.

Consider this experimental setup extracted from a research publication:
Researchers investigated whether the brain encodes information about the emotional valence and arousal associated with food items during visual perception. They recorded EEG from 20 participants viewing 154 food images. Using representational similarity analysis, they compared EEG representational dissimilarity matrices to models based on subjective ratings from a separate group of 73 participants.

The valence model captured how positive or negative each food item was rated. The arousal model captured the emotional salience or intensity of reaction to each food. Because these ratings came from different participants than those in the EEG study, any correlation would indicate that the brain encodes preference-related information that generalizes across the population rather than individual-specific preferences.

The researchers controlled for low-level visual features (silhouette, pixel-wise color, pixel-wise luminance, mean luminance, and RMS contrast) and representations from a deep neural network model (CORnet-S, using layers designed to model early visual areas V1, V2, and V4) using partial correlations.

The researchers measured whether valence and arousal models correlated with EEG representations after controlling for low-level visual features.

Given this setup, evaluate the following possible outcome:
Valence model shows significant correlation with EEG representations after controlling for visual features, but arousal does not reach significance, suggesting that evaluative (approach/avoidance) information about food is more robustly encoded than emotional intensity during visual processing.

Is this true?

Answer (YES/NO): NO